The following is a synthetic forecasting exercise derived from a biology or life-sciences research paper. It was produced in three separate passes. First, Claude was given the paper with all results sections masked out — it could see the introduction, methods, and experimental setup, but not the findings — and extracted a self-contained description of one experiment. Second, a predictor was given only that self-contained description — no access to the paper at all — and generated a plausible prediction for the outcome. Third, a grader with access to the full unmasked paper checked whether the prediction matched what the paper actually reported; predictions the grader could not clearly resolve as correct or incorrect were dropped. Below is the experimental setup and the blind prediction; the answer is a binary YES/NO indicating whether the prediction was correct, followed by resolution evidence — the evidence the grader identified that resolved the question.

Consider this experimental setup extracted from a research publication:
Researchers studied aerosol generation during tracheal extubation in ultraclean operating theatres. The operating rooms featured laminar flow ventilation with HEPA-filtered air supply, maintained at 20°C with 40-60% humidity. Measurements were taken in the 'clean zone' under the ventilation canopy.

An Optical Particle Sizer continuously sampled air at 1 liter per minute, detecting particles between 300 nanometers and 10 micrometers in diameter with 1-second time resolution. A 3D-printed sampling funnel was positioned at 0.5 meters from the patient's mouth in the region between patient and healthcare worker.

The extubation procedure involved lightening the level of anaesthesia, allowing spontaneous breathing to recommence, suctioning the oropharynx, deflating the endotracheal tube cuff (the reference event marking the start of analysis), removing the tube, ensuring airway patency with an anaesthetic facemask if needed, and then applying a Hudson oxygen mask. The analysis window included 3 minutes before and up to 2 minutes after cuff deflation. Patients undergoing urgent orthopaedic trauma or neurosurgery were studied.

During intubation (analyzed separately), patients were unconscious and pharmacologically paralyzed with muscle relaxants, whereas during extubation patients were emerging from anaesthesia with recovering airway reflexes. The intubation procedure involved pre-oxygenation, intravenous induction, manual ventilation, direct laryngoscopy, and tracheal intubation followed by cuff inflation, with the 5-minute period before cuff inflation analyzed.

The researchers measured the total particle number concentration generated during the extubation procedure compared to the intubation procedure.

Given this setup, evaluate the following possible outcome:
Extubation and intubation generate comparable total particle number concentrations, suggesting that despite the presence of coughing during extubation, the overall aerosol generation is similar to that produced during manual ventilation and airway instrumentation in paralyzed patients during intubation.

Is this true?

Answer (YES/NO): NO